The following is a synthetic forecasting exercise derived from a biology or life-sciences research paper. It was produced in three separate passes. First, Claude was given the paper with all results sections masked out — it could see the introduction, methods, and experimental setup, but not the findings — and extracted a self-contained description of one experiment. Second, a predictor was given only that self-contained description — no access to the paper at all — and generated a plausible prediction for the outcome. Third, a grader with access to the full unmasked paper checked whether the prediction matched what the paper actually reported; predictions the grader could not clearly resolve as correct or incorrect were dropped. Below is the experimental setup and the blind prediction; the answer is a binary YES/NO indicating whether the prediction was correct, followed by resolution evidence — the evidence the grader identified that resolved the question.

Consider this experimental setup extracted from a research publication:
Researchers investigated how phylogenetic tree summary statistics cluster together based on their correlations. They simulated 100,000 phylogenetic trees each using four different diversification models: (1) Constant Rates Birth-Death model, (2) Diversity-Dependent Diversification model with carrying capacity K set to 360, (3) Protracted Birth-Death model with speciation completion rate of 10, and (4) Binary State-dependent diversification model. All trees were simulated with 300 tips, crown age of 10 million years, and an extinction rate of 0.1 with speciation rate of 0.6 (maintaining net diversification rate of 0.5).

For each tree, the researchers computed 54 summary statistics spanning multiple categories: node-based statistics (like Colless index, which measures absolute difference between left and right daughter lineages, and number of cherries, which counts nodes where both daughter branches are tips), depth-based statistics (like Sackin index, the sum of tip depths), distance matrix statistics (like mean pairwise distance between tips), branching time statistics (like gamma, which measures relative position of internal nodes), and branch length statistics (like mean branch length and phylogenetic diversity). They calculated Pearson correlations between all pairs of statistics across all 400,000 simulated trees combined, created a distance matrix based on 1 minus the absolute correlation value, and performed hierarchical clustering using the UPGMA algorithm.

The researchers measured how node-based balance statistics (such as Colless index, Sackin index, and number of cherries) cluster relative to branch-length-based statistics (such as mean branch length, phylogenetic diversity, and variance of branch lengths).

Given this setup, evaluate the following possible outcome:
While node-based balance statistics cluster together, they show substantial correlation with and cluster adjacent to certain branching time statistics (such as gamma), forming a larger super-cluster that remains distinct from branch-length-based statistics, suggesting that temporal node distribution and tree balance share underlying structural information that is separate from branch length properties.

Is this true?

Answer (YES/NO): NO